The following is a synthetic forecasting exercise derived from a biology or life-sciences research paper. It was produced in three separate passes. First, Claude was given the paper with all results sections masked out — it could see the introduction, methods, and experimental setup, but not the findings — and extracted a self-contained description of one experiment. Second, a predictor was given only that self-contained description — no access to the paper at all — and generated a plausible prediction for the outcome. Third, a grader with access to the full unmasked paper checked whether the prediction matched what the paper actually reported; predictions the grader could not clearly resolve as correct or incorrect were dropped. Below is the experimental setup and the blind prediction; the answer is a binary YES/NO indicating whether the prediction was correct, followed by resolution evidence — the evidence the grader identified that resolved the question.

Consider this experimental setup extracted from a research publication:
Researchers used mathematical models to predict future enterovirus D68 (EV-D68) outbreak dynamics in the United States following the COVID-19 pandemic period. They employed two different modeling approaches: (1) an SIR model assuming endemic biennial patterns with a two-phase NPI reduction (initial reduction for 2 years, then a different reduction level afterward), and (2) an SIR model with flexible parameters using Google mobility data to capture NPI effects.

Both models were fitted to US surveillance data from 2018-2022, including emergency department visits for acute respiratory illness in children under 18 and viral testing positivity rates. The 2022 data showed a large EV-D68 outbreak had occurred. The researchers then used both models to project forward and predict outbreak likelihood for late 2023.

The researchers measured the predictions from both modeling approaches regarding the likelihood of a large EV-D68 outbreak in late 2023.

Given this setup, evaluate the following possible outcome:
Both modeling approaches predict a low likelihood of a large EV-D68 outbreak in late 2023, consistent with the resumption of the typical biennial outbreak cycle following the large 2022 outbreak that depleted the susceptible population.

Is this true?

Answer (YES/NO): YES